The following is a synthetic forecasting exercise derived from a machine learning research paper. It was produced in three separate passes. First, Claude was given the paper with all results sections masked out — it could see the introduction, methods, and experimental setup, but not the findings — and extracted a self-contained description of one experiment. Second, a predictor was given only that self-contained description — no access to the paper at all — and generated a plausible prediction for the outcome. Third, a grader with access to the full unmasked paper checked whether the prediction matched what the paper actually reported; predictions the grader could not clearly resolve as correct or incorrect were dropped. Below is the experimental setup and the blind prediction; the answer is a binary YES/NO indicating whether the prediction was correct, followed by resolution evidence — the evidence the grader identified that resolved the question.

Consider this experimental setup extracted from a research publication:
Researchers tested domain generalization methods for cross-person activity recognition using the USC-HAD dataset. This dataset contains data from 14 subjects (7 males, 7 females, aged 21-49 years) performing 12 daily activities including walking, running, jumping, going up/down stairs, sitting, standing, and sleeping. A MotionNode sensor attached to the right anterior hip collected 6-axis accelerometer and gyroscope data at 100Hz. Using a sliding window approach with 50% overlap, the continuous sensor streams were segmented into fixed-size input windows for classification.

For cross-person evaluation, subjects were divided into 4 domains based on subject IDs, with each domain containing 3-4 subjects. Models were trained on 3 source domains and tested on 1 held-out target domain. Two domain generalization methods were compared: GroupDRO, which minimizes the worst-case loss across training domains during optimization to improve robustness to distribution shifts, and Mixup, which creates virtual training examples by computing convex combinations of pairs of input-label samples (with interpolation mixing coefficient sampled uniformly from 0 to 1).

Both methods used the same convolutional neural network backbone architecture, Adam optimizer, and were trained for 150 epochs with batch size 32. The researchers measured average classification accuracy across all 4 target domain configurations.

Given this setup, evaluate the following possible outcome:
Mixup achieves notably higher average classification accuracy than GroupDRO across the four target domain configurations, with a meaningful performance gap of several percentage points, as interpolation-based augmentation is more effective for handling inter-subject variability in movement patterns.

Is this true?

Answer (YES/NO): NO